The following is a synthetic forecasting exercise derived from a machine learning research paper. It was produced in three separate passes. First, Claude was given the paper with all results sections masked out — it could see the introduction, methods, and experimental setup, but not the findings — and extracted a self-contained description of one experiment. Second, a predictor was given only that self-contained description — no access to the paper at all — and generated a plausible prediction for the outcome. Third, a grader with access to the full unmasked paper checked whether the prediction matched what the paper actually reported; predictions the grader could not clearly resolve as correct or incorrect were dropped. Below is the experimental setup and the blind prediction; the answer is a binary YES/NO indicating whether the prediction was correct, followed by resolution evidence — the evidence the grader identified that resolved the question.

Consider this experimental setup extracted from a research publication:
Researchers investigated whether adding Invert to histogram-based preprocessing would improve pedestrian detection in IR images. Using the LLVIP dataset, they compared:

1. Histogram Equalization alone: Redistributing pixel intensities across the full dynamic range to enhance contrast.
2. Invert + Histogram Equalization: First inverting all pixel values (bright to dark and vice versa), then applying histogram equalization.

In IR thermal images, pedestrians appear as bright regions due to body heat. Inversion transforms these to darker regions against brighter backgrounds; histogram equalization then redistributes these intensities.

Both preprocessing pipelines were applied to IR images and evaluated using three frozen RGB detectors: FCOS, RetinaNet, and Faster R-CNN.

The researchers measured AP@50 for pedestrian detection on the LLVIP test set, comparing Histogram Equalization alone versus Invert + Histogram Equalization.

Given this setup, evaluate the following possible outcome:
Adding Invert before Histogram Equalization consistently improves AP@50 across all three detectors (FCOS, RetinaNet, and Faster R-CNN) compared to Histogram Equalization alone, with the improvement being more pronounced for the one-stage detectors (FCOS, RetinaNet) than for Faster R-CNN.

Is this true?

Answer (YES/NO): NO